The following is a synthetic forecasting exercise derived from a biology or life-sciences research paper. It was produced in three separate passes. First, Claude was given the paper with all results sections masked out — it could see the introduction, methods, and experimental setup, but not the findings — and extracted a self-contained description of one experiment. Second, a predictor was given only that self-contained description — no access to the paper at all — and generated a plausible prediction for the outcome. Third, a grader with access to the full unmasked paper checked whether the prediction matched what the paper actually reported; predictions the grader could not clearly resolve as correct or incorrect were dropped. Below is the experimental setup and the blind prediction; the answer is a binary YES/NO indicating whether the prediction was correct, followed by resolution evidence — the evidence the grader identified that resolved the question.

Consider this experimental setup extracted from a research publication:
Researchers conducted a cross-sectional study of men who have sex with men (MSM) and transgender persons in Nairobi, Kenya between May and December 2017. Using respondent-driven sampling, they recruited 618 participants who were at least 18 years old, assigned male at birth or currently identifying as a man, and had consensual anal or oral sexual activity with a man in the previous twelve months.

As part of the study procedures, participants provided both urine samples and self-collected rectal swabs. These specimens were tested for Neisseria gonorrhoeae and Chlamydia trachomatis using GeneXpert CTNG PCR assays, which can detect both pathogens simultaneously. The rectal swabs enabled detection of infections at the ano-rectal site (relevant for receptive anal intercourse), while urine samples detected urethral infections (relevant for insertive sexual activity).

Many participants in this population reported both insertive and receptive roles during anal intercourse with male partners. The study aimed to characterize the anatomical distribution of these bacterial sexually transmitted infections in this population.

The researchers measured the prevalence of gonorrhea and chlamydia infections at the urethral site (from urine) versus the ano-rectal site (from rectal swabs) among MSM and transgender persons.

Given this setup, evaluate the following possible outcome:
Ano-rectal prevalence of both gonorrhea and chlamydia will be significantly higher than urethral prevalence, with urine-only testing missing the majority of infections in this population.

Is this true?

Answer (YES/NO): YES